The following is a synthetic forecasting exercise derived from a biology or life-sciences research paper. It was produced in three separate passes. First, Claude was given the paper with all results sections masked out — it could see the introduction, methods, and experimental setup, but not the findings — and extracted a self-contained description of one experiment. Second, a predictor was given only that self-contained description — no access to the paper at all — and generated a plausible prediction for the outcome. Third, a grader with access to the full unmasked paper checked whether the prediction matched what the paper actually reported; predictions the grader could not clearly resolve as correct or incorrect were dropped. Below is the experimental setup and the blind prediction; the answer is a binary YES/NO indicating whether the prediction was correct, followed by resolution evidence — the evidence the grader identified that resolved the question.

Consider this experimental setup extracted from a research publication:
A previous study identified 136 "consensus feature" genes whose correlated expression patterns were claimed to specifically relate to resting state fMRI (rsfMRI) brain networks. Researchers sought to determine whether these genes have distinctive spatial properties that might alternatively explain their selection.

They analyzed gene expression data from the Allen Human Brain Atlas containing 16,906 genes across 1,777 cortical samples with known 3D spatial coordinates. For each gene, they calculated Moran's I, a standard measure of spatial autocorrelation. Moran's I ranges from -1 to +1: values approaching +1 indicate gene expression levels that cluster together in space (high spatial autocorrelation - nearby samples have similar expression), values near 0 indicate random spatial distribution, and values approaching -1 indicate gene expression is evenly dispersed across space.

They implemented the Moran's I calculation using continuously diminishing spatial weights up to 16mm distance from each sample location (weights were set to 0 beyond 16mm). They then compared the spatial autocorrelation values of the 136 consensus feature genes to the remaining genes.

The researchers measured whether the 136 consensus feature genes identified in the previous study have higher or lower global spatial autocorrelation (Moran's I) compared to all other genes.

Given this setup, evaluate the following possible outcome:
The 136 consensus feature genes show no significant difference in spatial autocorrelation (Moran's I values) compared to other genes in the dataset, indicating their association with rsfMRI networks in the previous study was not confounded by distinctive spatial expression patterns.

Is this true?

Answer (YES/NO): NO